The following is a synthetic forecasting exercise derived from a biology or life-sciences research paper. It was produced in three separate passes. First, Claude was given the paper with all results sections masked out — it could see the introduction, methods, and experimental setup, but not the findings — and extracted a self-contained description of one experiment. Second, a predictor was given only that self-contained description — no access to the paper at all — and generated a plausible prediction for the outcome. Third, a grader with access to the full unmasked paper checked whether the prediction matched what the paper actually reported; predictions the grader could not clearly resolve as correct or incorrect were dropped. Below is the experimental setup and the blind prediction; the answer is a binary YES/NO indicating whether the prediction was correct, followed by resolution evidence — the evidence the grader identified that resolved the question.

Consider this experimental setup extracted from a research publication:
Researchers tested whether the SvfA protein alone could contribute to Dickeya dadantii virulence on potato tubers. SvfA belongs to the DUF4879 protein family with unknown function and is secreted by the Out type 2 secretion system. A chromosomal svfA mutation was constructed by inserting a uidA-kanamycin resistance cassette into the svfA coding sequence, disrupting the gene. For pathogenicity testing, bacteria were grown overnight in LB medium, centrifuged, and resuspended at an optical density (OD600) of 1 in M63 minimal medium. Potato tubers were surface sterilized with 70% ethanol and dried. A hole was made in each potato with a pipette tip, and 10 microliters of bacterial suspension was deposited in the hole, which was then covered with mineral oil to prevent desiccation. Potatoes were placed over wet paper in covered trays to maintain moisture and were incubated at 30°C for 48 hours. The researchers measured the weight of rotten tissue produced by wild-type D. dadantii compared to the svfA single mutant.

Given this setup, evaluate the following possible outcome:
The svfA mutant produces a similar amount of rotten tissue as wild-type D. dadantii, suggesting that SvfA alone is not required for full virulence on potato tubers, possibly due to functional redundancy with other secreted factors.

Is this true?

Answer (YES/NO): NO